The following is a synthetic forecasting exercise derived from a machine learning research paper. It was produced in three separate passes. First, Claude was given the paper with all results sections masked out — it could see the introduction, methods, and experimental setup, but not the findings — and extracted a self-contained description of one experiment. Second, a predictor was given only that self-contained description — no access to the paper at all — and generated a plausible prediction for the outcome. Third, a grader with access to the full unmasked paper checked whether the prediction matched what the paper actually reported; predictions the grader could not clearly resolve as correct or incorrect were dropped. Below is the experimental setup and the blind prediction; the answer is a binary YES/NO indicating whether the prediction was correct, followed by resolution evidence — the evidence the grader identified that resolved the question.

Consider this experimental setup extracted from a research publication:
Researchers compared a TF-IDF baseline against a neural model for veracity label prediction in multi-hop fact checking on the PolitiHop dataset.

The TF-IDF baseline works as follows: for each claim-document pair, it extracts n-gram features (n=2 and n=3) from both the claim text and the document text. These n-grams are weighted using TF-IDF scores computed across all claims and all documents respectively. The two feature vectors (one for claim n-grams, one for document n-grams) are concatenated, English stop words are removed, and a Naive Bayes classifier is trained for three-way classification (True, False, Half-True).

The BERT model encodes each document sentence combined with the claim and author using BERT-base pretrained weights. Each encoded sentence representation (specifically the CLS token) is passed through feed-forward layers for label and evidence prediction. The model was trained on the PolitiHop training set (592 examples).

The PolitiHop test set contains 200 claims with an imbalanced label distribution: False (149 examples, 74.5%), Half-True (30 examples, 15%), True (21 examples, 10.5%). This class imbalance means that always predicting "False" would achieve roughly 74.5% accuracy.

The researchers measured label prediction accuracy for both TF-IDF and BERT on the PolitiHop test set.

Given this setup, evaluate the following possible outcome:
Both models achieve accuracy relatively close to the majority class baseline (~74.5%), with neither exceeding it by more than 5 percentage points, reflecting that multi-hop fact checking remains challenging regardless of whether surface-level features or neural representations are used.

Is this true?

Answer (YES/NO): YES